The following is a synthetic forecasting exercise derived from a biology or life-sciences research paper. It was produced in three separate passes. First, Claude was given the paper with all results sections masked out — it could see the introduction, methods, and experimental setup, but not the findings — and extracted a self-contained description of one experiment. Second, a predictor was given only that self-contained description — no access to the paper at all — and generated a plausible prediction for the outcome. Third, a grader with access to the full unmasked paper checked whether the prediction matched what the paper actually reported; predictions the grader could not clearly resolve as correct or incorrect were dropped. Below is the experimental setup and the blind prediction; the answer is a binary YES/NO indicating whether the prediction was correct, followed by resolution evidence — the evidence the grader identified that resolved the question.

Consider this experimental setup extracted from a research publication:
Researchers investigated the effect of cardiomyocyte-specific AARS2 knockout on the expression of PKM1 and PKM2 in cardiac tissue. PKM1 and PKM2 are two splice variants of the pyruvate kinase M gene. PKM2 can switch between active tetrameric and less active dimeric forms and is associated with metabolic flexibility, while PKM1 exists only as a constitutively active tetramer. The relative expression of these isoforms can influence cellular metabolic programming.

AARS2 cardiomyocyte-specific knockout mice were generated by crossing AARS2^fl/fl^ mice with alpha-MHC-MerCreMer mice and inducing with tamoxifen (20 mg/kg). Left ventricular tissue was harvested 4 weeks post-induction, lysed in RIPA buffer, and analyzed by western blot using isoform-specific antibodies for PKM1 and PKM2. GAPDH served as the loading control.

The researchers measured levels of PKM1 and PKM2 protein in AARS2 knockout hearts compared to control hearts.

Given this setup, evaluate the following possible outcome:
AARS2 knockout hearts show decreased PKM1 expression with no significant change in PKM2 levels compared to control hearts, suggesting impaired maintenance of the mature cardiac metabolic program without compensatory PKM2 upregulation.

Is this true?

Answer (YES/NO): NO